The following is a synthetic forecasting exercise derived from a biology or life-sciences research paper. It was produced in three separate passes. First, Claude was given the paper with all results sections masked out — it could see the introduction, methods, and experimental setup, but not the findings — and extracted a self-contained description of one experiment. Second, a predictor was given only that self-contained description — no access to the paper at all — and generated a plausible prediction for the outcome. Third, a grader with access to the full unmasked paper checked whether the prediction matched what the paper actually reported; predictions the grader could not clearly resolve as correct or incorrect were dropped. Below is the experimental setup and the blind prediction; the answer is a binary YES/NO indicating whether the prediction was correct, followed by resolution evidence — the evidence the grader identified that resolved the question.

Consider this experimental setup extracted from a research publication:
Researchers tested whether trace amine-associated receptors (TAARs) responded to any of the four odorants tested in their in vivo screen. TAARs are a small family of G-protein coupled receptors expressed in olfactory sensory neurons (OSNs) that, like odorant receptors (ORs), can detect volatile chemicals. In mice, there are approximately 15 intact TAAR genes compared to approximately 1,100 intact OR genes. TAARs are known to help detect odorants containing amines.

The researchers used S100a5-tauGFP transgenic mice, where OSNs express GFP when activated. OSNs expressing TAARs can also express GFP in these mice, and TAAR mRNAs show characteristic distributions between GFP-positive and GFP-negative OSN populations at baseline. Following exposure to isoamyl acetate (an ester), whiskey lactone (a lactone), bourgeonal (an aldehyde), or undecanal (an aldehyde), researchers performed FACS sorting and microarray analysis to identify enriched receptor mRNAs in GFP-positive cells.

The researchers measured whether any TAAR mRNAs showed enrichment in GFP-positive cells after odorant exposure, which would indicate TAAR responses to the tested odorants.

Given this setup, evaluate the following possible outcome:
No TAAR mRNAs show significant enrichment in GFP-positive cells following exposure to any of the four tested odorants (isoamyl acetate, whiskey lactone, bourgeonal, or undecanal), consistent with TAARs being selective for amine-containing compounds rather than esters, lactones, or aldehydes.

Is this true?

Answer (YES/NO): YES